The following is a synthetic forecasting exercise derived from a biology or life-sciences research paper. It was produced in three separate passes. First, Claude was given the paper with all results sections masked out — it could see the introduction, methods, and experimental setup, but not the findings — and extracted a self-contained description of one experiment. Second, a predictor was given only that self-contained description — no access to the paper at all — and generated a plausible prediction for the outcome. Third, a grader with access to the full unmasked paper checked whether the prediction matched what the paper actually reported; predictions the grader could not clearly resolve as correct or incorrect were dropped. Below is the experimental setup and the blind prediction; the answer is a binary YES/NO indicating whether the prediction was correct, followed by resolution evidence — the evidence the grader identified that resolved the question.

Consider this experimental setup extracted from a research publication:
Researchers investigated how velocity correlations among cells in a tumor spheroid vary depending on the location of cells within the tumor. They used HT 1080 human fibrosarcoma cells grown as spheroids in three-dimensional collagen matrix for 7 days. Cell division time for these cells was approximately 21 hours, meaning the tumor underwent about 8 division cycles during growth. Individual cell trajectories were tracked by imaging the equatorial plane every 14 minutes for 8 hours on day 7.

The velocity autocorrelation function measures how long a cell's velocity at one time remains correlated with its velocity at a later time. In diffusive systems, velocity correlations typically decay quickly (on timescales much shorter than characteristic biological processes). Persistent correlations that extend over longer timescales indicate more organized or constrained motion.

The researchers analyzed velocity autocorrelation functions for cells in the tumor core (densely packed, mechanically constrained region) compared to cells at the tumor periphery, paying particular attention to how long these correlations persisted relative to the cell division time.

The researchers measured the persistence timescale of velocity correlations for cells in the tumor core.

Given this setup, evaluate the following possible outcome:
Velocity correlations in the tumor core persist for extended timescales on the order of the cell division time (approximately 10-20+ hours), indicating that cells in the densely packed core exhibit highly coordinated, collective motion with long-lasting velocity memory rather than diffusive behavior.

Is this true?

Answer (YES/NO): YES